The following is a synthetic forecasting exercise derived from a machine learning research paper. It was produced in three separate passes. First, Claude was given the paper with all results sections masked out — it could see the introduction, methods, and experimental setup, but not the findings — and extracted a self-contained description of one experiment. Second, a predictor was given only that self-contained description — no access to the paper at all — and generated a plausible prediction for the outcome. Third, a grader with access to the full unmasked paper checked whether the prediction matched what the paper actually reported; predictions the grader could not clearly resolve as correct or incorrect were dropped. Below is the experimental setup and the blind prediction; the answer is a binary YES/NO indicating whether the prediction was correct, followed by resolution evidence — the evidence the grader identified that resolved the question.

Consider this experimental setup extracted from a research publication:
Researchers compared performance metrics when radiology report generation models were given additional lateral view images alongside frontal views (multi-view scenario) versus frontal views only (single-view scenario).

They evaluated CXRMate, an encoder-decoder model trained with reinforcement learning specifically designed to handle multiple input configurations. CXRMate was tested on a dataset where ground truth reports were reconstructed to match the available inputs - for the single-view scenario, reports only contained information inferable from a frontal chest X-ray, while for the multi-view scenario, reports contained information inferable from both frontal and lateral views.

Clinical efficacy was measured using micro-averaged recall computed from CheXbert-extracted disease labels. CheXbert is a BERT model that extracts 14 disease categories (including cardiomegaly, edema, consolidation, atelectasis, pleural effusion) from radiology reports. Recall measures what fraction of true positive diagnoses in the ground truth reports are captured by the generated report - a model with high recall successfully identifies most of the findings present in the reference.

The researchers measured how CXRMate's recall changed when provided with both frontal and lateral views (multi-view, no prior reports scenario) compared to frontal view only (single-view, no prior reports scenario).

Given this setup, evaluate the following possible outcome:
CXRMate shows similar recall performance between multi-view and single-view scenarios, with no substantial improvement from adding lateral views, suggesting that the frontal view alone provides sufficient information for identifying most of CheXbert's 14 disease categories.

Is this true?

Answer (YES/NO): NO